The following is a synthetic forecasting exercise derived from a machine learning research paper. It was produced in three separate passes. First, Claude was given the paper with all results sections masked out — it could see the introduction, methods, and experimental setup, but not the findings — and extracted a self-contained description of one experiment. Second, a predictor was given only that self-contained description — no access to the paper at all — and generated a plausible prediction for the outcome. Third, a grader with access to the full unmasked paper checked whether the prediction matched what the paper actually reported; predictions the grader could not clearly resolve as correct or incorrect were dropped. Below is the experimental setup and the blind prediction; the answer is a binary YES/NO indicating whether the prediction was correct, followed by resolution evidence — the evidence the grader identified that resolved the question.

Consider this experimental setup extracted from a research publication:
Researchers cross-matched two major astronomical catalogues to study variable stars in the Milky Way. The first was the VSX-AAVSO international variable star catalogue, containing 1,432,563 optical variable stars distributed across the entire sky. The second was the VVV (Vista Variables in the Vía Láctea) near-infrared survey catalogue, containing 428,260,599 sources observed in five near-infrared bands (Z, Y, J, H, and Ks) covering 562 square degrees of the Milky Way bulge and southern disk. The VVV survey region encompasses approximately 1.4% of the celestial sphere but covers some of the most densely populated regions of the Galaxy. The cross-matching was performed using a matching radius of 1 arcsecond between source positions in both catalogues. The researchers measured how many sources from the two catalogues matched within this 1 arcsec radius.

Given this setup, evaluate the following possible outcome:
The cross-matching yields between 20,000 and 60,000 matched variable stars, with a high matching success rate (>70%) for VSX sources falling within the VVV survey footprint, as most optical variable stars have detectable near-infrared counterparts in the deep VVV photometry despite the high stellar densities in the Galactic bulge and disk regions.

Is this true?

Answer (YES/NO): NO